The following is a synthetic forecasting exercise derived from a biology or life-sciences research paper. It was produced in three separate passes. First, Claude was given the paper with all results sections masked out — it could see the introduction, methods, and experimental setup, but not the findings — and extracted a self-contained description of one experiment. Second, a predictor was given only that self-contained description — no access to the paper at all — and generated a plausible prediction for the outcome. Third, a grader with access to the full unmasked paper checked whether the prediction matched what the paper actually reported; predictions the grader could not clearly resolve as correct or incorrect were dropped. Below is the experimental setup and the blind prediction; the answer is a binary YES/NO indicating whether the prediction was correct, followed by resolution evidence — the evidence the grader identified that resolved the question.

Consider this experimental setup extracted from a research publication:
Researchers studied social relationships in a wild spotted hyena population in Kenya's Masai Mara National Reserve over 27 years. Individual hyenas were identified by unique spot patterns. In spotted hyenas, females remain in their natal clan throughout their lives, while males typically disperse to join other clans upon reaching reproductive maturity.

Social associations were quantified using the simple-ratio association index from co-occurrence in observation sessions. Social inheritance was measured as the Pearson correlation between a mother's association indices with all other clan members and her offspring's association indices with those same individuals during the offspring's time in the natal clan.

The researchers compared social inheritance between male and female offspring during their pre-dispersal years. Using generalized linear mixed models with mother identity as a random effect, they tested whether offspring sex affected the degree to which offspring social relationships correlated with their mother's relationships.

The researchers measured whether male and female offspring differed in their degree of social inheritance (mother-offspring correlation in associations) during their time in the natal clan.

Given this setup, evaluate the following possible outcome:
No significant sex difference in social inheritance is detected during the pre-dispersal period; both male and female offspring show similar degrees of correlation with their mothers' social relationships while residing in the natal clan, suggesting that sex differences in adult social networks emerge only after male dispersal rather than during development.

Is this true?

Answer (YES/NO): NO